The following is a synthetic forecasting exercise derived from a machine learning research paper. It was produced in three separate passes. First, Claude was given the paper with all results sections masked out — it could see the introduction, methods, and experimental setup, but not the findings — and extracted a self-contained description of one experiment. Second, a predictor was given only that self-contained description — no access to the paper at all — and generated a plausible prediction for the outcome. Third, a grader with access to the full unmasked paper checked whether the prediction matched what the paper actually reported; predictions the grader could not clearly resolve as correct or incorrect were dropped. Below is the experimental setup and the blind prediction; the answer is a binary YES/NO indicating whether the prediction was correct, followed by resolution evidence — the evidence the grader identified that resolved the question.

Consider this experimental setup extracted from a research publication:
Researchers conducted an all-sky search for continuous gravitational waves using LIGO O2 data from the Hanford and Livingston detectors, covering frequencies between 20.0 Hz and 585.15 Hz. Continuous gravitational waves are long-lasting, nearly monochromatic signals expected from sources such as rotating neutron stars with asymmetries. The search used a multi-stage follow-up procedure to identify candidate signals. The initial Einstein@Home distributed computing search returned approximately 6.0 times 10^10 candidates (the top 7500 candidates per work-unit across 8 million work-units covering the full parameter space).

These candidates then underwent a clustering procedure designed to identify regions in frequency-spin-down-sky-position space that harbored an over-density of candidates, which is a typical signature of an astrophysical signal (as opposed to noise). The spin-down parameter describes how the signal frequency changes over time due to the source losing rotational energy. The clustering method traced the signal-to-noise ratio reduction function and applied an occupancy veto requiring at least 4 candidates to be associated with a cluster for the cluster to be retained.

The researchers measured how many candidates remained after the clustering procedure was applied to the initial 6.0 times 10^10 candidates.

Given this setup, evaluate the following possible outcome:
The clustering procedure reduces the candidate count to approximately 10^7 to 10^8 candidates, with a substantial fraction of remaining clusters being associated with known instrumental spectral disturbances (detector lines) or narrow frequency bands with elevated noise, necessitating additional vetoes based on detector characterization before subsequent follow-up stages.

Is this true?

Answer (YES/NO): NO